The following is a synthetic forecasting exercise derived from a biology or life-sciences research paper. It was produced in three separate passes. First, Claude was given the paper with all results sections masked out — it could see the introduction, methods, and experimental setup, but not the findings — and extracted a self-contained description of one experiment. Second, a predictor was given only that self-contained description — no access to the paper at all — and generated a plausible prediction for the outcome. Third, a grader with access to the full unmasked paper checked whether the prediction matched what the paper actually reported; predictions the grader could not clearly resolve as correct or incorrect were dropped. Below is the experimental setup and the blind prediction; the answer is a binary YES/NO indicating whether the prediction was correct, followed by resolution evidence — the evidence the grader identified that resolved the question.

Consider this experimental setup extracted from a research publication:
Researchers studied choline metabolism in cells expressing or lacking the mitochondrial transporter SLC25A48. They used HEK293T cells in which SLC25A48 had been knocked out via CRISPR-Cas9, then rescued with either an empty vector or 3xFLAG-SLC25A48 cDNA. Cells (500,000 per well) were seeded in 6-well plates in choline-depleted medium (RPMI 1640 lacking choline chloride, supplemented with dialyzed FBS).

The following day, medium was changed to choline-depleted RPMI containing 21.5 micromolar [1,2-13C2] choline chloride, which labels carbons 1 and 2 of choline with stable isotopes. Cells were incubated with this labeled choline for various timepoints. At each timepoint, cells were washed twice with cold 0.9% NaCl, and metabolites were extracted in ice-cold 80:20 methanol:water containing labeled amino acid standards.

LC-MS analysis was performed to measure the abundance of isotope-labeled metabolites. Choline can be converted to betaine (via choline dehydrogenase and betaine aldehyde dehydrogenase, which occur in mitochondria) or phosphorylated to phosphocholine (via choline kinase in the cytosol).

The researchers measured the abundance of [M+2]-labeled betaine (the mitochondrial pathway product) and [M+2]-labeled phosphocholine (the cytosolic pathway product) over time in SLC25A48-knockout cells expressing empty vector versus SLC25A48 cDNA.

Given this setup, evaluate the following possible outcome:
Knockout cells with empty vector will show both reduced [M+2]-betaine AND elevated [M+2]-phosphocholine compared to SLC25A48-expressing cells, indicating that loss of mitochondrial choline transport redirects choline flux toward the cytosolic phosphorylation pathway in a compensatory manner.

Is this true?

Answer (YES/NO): NO